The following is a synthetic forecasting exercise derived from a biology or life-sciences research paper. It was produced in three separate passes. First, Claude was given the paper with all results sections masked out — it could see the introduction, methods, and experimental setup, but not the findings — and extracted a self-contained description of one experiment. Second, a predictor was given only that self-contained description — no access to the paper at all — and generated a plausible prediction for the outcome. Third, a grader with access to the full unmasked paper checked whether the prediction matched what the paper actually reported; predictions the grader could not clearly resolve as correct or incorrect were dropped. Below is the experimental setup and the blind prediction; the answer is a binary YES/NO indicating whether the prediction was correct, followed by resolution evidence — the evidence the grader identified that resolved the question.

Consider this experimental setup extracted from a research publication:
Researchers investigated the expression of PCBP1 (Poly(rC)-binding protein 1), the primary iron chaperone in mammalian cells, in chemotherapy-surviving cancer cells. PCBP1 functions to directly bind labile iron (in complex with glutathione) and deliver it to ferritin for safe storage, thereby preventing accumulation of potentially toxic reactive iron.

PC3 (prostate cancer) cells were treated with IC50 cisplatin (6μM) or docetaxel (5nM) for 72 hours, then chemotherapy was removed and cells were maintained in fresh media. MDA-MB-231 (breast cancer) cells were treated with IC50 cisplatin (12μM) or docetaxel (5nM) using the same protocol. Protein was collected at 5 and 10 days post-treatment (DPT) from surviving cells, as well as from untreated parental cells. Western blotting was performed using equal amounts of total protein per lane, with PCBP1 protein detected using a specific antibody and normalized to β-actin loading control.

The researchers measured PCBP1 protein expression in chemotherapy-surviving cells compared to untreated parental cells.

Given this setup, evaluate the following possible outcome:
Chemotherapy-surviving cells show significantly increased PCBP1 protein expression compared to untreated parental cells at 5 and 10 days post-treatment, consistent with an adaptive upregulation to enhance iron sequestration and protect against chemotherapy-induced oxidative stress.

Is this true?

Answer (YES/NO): NO